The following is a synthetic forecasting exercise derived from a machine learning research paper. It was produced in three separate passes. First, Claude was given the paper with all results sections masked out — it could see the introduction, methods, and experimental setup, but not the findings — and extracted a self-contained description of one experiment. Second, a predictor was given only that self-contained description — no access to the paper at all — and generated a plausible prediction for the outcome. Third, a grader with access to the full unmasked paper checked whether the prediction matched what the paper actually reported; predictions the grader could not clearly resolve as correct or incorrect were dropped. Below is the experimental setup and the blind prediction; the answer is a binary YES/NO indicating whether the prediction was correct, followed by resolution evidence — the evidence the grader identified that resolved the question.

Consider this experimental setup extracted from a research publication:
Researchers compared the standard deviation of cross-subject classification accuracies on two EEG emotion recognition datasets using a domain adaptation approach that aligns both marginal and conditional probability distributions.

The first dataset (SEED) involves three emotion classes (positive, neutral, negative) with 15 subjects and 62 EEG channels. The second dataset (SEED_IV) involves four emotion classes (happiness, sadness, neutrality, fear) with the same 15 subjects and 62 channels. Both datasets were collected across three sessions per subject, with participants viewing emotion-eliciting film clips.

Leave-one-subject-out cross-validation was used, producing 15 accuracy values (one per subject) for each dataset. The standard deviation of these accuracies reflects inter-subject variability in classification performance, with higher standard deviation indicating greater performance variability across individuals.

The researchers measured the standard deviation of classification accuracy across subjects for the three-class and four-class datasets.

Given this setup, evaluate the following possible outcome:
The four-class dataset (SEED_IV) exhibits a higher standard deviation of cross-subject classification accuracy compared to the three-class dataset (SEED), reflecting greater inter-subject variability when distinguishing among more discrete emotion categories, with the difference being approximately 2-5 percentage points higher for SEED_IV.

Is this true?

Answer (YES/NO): YES